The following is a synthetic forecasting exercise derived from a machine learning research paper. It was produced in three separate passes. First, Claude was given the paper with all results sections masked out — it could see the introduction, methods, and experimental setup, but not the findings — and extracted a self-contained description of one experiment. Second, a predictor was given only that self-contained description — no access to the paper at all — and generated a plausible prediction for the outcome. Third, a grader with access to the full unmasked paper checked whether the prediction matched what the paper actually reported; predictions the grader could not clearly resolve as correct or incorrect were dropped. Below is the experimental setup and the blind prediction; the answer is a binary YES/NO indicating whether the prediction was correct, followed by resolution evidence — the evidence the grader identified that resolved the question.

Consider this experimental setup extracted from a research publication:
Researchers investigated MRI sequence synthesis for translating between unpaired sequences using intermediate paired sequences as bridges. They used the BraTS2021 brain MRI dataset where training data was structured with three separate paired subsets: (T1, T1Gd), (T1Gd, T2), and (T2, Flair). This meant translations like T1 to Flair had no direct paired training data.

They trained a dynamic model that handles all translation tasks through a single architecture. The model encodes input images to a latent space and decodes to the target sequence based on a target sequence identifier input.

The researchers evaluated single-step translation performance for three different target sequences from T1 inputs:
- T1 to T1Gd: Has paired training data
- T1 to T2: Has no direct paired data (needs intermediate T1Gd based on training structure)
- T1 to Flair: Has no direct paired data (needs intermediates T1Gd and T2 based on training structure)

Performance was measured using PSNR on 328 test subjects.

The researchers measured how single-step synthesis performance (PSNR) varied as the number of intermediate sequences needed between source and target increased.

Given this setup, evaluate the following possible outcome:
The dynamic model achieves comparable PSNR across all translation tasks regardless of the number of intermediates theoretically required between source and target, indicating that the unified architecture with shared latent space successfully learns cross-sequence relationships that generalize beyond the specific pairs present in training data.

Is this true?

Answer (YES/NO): NO